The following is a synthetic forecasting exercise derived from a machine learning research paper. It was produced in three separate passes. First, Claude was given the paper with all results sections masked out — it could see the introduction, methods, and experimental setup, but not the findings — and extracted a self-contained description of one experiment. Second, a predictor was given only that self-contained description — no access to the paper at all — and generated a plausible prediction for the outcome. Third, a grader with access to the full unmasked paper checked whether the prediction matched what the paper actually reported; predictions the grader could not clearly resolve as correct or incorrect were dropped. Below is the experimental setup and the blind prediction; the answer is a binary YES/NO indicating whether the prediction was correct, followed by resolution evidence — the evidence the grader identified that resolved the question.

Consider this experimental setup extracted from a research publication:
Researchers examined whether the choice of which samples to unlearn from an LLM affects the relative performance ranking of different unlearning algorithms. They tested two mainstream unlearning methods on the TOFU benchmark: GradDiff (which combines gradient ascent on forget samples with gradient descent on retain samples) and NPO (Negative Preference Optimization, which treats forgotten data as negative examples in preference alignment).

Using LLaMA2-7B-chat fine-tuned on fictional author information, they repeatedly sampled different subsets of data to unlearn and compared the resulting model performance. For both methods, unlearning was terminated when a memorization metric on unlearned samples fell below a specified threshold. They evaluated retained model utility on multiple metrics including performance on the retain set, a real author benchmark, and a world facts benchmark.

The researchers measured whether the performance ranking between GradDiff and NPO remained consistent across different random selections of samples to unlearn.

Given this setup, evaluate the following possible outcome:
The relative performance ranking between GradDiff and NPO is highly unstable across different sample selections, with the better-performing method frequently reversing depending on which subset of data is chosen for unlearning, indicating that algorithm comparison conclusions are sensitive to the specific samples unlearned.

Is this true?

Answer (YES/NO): NO